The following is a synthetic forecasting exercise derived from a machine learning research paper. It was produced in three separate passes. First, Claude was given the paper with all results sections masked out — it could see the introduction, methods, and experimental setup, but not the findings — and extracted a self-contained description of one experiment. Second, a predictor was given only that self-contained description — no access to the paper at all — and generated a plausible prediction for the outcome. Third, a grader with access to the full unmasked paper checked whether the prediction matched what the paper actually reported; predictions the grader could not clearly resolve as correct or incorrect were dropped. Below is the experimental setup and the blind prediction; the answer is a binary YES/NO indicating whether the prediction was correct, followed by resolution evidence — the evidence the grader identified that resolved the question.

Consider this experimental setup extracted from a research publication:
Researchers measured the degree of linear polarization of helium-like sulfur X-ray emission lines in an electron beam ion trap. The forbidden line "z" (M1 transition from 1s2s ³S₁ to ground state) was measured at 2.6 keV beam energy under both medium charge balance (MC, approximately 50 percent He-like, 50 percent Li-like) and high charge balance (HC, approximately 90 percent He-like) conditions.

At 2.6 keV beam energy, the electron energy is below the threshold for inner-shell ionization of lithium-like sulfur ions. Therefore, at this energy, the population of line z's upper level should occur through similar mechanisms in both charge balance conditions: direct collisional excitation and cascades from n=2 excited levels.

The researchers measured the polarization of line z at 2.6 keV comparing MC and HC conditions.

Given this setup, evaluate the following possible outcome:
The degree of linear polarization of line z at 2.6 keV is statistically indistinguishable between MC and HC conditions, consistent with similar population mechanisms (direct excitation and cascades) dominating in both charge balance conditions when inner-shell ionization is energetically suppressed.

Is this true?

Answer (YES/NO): YES